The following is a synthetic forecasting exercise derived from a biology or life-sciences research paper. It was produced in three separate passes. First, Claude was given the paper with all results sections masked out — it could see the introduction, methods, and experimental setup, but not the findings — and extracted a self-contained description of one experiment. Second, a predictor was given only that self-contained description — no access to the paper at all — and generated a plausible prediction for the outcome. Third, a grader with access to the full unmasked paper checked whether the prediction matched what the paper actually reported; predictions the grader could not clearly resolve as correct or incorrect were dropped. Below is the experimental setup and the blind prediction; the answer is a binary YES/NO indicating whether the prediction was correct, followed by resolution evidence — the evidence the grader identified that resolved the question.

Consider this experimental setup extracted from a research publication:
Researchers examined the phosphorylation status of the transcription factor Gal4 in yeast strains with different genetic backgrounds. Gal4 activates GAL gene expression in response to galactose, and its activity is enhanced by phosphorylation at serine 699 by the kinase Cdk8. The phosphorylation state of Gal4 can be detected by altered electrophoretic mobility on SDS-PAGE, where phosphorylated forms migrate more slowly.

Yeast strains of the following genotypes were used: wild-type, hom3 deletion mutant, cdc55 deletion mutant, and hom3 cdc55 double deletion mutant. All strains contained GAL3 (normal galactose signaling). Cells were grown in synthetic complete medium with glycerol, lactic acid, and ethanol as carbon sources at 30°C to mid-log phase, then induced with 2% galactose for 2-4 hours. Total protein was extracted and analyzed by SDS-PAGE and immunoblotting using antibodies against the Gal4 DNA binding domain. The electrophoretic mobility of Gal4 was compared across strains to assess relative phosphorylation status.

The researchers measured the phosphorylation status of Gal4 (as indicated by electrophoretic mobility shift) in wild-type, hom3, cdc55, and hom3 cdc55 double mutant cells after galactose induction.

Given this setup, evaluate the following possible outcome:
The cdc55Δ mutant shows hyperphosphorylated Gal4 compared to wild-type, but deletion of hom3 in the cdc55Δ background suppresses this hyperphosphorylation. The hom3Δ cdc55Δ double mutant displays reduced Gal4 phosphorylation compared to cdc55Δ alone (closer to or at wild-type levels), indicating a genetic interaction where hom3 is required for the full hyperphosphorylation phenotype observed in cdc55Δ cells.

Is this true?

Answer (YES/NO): NO